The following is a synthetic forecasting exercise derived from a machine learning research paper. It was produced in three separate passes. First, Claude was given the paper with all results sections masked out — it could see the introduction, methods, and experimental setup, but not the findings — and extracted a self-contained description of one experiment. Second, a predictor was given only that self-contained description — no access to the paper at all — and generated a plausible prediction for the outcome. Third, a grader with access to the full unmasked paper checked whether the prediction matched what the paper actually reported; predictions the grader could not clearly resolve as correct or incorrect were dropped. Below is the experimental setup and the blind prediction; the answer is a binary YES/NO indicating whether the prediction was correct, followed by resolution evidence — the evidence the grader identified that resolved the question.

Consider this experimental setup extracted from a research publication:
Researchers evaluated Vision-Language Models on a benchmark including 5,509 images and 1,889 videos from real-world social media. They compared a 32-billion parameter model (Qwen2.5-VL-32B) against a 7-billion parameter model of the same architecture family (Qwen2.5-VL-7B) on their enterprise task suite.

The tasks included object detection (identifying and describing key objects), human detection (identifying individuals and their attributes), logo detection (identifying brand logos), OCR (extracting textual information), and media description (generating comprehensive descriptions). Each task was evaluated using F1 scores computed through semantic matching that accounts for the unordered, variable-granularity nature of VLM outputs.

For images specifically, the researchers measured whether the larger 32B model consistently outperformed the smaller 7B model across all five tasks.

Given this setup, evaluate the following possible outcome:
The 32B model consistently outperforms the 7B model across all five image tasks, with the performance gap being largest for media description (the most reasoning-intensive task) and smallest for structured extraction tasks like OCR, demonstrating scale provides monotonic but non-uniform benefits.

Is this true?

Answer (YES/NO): NO